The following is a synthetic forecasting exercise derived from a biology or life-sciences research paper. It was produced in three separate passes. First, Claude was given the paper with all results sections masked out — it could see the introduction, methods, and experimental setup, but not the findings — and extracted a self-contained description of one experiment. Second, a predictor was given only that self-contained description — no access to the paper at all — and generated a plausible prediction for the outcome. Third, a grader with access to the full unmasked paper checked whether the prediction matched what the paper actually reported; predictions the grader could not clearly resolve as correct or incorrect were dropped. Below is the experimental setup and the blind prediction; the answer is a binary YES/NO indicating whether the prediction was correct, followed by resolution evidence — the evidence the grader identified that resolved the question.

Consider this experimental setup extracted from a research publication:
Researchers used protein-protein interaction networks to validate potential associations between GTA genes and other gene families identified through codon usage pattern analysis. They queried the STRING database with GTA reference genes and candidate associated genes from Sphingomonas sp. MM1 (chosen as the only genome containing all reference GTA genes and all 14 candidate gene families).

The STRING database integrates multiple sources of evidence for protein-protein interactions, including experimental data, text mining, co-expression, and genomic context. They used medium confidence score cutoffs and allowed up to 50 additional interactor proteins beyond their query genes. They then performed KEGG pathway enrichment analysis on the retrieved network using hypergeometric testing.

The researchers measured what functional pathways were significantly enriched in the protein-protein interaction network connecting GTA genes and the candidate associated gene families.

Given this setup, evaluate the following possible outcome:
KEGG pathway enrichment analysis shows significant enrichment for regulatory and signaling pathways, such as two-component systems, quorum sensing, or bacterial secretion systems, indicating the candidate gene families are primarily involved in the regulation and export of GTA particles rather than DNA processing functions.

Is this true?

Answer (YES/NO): NO